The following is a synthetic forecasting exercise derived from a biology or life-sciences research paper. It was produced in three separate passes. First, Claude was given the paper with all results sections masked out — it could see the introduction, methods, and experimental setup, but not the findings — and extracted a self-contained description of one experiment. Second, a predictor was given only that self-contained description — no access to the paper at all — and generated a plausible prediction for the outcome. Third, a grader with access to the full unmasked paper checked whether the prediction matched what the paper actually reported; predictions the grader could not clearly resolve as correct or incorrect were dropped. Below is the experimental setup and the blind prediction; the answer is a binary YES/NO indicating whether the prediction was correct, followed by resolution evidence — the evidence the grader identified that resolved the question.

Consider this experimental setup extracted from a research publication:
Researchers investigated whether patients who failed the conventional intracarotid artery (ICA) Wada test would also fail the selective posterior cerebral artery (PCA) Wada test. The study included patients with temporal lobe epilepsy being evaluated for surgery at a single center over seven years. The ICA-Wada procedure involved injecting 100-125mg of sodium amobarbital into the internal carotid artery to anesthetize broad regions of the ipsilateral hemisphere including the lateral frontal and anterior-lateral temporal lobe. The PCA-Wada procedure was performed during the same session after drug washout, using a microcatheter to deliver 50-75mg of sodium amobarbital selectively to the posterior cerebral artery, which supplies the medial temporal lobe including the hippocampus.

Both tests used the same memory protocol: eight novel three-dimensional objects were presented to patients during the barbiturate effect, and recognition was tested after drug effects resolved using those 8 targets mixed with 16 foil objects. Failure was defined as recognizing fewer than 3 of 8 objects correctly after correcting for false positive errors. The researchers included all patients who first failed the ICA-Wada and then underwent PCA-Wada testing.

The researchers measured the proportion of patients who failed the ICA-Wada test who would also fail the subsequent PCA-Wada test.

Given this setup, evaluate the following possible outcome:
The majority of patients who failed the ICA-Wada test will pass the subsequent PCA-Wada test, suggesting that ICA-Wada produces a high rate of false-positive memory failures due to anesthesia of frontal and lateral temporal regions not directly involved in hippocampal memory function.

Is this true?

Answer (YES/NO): YES